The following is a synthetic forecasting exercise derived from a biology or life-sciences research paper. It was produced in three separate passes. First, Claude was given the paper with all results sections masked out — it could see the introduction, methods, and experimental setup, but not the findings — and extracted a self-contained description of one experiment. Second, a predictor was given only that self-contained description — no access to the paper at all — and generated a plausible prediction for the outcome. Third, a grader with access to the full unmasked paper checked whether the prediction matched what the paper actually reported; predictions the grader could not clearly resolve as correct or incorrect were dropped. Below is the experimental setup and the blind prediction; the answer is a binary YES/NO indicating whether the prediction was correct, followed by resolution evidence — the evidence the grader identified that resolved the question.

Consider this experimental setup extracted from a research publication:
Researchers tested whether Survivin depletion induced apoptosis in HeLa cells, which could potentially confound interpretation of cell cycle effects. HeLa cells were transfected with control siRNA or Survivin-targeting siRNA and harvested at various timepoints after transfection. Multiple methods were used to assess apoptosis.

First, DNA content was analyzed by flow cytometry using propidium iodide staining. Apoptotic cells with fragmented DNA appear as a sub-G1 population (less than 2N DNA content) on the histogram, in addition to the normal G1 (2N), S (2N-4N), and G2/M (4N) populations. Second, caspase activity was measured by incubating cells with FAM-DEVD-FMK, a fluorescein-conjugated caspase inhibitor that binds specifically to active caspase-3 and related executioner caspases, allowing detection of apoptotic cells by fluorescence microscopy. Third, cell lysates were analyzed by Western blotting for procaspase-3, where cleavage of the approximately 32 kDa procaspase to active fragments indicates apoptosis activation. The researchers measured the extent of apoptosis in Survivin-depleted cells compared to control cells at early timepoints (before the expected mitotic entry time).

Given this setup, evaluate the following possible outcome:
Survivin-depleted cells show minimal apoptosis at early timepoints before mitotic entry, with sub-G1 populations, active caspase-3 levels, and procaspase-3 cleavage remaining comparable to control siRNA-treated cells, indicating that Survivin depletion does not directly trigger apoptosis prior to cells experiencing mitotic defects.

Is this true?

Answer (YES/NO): YES